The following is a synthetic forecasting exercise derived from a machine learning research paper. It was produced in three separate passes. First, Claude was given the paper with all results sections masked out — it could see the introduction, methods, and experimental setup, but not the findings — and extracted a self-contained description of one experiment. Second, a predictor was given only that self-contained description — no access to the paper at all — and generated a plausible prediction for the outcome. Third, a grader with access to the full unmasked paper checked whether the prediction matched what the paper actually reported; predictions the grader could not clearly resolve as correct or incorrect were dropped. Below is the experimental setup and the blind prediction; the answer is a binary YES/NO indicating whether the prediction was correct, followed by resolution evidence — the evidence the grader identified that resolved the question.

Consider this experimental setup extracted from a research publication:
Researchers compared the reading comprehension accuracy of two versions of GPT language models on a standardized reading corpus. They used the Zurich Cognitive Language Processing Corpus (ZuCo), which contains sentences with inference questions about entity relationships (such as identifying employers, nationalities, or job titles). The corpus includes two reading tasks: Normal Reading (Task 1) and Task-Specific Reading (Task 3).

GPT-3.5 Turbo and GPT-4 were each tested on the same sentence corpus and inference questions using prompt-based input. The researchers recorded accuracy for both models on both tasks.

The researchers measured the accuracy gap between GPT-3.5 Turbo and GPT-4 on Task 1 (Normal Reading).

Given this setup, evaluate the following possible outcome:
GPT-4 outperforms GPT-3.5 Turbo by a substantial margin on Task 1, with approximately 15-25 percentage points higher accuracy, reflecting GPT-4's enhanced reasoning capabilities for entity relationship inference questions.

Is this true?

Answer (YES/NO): NO